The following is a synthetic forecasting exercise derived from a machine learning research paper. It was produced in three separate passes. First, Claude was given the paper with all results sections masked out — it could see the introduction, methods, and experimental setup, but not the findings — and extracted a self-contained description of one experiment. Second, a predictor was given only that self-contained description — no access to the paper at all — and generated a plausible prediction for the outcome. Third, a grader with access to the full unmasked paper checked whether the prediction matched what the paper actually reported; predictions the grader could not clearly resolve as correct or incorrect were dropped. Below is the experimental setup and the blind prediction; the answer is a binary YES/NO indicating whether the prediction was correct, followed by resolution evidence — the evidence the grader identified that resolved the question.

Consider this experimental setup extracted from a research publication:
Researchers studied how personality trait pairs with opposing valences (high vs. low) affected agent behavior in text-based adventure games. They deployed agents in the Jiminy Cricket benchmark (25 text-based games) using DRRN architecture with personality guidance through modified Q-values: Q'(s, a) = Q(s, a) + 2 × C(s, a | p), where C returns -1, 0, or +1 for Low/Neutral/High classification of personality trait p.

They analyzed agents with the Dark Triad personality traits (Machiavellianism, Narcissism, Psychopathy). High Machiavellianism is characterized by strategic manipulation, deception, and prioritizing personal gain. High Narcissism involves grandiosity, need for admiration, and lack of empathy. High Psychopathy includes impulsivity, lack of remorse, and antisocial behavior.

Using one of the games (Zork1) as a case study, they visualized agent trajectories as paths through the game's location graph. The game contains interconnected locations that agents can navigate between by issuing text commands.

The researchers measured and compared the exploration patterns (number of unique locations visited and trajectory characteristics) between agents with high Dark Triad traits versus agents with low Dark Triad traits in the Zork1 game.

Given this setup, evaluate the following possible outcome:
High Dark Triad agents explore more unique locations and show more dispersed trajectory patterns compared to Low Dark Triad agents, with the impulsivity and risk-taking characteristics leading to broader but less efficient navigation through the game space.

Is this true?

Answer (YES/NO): NO